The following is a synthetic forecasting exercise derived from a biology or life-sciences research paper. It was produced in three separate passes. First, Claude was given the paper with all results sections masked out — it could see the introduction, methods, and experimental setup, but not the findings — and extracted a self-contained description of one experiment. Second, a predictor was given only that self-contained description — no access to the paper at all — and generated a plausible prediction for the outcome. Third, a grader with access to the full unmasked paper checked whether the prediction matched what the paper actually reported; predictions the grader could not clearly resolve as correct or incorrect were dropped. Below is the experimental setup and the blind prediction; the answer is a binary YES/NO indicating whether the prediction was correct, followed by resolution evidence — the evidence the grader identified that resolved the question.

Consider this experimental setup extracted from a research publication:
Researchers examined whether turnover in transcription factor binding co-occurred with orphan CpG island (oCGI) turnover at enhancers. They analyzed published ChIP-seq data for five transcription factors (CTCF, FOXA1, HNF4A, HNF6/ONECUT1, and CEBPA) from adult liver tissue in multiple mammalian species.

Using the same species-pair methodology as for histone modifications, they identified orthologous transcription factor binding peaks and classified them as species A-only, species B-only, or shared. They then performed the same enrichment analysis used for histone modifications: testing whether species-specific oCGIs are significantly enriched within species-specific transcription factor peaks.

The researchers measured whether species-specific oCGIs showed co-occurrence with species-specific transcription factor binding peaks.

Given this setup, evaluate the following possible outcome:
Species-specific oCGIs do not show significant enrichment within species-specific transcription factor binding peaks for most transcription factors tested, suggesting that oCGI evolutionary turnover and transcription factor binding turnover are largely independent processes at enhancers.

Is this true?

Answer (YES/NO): NO